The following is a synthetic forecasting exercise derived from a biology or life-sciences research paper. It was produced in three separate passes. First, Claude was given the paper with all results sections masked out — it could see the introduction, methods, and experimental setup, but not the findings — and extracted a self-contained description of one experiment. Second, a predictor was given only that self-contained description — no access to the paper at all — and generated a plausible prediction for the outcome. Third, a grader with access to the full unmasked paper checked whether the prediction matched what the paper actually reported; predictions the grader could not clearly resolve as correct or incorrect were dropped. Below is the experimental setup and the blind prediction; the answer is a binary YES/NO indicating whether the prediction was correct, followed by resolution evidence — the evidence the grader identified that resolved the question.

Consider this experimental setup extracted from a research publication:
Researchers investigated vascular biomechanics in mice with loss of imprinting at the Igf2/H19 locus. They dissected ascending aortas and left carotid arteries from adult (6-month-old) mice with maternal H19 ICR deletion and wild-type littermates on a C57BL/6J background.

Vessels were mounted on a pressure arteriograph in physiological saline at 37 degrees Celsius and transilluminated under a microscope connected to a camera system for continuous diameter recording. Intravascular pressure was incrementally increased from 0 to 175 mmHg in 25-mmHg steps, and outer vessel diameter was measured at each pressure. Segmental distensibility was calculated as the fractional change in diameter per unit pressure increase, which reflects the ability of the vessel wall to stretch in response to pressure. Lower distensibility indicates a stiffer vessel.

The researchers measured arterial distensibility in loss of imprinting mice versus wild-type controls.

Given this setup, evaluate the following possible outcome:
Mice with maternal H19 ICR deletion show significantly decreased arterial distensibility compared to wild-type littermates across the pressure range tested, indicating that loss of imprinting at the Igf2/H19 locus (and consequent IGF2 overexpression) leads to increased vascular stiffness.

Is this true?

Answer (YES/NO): NO